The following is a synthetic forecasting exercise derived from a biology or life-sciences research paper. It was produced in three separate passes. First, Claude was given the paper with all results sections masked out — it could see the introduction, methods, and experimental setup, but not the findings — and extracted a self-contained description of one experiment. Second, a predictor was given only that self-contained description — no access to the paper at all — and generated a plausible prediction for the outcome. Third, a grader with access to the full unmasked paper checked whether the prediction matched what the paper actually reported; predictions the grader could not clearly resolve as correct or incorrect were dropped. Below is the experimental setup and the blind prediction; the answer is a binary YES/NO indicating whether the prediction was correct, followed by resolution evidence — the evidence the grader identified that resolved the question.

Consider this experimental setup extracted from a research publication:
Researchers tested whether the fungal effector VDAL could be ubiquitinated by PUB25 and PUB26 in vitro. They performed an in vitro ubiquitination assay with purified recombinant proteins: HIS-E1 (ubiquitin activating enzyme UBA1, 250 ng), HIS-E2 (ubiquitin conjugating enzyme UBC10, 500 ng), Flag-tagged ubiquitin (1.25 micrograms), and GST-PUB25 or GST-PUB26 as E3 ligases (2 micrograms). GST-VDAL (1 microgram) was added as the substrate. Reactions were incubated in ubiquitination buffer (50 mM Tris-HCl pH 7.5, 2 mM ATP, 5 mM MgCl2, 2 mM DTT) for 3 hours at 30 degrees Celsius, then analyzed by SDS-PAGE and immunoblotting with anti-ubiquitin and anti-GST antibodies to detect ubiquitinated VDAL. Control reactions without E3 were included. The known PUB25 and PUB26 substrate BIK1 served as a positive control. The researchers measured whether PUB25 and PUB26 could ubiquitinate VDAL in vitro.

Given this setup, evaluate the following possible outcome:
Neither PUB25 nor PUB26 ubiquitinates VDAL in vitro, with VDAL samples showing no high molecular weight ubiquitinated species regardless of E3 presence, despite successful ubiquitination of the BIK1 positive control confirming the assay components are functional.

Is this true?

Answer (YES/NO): NO